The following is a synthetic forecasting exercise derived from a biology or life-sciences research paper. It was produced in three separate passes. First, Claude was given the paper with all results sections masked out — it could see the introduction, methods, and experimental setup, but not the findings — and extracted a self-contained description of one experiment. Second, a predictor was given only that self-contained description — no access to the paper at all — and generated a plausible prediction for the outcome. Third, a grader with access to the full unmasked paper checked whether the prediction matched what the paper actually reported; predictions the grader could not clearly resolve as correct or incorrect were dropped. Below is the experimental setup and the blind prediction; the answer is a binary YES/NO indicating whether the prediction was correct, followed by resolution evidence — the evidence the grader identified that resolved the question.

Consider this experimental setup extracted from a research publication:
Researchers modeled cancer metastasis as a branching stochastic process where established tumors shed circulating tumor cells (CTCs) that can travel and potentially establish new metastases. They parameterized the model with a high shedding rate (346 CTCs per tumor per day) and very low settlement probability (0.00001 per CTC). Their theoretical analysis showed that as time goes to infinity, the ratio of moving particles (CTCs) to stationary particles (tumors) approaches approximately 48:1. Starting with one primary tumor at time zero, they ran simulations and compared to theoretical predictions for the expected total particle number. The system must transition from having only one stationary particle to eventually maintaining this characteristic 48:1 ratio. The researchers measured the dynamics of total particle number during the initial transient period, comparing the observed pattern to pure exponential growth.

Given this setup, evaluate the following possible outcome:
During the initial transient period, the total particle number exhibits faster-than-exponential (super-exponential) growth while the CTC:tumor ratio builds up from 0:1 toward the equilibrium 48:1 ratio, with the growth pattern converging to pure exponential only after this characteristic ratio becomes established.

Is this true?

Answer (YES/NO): NO